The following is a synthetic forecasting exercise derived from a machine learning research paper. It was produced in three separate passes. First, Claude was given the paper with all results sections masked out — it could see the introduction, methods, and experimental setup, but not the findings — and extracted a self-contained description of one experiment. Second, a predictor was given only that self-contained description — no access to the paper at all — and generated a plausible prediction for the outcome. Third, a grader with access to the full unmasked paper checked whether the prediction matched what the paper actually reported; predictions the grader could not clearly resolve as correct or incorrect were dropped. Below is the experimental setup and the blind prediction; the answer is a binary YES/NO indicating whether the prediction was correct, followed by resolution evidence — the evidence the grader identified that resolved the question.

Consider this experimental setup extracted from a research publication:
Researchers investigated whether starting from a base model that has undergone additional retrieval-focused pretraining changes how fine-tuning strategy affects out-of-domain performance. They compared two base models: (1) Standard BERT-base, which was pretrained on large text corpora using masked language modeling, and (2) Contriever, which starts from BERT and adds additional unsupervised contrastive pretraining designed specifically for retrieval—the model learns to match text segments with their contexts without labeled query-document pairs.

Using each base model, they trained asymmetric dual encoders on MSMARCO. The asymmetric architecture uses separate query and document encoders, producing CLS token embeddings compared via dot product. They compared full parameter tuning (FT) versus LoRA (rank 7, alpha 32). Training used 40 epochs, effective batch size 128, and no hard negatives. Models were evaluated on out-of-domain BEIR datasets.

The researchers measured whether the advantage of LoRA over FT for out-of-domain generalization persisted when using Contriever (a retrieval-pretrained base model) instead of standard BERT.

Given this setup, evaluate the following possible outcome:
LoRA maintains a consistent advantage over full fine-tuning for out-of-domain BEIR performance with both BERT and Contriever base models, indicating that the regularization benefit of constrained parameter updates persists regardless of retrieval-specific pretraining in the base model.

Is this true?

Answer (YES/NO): NO